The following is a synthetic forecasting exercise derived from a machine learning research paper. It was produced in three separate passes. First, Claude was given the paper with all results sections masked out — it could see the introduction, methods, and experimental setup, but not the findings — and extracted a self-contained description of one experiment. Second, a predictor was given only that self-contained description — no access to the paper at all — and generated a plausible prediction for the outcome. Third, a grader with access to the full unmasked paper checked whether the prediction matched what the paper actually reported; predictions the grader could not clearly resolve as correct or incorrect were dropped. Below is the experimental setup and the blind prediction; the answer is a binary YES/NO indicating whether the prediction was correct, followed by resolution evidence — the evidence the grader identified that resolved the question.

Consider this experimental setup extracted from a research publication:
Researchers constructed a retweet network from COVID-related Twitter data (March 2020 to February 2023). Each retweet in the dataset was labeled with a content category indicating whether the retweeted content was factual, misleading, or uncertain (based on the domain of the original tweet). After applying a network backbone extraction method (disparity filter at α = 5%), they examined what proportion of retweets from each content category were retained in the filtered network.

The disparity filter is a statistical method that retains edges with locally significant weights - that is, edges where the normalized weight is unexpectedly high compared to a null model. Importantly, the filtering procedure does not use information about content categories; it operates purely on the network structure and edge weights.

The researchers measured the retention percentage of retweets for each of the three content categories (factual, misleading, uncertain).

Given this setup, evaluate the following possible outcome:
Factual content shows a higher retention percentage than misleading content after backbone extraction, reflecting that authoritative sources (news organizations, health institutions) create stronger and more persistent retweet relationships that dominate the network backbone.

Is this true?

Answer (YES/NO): NO